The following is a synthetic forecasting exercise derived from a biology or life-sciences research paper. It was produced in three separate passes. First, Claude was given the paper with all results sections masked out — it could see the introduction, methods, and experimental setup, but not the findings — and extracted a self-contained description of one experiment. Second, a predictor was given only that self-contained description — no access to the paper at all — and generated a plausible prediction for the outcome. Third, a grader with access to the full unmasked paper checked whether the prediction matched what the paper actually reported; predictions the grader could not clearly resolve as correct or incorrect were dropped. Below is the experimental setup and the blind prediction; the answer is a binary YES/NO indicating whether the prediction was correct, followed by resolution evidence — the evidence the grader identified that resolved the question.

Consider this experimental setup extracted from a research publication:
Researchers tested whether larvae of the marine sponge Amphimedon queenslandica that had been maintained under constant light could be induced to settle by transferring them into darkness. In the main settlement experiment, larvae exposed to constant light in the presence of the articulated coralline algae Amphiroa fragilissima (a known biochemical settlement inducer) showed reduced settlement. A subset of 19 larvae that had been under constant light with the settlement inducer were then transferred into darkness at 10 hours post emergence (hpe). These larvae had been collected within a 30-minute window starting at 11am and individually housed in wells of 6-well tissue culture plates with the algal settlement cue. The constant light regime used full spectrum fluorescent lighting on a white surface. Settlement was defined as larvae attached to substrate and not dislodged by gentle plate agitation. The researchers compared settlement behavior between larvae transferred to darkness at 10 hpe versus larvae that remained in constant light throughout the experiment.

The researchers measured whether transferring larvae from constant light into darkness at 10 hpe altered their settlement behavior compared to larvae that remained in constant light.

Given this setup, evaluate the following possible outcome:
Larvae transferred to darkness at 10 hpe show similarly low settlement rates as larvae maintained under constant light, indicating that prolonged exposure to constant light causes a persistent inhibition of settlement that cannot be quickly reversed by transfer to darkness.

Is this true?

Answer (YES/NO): NO